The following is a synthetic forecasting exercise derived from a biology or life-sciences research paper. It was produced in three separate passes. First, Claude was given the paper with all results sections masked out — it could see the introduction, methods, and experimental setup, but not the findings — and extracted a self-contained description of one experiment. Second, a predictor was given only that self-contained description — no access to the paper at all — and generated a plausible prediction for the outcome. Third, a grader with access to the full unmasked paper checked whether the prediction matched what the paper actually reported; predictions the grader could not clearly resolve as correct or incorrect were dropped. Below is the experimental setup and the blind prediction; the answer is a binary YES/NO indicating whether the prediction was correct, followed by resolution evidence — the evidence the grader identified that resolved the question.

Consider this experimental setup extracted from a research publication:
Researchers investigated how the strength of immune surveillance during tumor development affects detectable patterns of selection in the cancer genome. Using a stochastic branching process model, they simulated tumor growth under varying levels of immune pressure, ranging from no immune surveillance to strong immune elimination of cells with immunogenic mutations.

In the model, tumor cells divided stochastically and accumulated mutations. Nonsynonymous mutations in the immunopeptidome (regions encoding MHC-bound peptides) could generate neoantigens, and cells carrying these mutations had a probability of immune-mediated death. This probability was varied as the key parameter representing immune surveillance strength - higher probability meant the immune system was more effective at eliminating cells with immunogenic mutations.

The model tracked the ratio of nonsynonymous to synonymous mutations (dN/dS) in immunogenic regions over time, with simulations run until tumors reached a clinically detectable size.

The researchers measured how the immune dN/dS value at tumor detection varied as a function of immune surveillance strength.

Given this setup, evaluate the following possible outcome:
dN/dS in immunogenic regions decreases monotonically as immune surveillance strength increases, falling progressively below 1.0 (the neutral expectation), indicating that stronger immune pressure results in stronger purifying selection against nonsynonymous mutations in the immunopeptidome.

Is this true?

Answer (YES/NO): YES